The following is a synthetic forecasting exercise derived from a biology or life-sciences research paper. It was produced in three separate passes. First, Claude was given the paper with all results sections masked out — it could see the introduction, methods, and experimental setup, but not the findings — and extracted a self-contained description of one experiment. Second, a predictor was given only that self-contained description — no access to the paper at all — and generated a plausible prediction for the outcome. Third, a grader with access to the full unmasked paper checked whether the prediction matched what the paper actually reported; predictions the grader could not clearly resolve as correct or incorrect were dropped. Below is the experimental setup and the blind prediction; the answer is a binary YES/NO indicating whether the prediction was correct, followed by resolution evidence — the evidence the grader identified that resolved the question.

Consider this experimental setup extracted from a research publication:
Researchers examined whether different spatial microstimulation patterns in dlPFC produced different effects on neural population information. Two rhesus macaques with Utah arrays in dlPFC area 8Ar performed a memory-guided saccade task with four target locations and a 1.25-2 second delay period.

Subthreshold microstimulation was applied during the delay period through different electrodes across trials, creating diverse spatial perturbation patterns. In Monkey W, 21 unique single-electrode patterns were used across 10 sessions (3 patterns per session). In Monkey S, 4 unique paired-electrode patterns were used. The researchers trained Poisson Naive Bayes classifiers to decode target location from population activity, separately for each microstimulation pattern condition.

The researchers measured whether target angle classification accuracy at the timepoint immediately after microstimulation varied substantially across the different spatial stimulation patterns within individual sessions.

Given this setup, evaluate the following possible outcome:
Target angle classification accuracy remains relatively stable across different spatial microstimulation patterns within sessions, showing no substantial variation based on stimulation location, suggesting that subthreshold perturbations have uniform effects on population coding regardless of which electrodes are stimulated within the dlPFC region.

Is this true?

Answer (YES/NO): YES